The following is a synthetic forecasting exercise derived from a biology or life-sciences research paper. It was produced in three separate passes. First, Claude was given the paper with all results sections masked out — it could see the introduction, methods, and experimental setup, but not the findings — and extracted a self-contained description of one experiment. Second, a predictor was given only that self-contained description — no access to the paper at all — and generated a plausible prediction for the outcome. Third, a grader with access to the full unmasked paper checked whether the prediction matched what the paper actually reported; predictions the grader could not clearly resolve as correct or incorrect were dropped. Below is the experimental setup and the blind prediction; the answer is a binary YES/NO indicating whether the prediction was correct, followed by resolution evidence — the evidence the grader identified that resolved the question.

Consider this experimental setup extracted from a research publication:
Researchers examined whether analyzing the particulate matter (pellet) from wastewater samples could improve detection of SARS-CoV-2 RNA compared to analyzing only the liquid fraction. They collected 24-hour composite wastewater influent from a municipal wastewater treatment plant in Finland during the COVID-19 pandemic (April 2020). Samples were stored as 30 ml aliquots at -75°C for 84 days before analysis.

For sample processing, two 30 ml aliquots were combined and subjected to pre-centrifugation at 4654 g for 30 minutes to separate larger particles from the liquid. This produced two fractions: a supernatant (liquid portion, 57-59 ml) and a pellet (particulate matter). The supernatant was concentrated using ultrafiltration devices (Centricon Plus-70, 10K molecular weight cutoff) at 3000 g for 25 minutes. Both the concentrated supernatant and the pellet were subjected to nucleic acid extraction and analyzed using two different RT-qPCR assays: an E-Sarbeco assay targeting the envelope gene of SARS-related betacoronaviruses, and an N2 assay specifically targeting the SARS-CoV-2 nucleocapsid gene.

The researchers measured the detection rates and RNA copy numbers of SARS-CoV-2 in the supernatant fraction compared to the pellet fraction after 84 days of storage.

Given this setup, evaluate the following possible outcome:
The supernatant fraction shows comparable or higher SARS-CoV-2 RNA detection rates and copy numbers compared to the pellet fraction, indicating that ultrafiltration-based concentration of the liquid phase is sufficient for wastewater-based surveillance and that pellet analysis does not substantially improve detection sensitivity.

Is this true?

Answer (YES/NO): NO